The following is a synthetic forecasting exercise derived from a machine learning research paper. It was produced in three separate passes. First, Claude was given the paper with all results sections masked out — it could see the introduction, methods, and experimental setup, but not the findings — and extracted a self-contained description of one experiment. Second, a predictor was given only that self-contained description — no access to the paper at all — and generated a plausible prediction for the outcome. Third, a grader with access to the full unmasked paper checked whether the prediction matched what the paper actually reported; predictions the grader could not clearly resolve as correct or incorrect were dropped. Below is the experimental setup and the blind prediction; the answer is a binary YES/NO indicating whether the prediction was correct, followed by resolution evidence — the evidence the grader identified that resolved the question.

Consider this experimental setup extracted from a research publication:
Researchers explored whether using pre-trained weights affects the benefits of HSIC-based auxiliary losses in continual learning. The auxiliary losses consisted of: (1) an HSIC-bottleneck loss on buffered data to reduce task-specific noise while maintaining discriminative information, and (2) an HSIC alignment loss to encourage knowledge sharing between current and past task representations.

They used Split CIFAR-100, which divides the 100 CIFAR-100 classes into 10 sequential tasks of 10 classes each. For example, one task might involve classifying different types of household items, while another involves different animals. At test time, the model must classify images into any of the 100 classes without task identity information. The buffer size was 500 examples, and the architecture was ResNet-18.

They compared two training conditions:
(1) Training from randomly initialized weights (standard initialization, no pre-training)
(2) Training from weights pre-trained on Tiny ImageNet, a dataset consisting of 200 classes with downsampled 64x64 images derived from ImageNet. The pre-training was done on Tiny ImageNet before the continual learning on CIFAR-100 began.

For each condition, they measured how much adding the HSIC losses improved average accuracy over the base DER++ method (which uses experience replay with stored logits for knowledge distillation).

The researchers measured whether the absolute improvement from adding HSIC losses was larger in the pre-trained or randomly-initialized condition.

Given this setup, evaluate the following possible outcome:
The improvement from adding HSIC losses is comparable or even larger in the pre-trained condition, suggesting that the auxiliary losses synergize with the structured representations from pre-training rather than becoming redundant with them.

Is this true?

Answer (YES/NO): YES